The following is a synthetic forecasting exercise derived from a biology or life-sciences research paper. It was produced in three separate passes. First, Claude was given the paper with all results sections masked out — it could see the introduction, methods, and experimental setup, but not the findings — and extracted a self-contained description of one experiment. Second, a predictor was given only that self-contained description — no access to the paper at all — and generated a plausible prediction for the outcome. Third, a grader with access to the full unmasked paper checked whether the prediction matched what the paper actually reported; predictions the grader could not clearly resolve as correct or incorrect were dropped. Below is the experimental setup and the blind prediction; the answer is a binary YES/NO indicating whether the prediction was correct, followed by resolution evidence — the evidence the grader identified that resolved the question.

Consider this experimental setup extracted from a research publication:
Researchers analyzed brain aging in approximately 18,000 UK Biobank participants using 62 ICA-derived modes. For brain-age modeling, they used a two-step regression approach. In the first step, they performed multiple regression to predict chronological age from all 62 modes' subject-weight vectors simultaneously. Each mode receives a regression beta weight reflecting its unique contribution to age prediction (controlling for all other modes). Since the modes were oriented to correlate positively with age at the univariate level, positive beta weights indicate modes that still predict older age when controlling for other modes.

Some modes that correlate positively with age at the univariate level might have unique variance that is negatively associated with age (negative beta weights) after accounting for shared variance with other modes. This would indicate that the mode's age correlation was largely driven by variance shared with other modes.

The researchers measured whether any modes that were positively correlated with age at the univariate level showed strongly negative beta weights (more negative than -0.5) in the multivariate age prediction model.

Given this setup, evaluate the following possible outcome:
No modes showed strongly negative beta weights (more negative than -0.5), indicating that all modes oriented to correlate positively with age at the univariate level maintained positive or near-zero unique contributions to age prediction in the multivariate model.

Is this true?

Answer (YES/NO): NO